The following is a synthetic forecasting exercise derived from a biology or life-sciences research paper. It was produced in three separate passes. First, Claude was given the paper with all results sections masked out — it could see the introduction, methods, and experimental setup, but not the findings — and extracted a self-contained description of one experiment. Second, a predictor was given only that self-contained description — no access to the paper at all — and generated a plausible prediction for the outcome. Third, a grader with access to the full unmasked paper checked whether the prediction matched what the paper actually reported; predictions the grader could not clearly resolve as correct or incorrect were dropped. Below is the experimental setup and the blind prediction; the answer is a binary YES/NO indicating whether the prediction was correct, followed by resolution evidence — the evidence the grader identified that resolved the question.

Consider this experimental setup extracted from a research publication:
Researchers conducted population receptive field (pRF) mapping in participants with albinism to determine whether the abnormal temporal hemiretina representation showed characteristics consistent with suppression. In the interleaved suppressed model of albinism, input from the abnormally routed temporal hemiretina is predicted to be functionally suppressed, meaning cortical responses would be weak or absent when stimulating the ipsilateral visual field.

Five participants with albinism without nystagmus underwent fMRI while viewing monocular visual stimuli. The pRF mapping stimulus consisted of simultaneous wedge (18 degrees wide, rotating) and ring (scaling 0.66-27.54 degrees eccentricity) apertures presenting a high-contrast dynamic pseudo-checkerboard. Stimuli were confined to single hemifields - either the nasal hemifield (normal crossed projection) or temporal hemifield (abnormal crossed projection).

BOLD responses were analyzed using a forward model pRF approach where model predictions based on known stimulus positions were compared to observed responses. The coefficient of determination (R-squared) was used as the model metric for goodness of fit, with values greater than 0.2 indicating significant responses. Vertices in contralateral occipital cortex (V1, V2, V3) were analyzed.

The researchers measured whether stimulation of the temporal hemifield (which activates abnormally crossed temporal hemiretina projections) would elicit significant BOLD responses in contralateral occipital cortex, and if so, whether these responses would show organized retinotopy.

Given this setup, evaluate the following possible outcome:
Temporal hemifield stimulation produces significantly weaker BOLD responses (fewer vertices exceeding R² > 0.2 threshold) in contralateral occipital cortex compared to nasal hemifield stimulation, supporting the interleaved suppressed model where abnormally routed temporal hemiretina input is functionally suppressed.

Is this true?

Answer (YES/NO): NO